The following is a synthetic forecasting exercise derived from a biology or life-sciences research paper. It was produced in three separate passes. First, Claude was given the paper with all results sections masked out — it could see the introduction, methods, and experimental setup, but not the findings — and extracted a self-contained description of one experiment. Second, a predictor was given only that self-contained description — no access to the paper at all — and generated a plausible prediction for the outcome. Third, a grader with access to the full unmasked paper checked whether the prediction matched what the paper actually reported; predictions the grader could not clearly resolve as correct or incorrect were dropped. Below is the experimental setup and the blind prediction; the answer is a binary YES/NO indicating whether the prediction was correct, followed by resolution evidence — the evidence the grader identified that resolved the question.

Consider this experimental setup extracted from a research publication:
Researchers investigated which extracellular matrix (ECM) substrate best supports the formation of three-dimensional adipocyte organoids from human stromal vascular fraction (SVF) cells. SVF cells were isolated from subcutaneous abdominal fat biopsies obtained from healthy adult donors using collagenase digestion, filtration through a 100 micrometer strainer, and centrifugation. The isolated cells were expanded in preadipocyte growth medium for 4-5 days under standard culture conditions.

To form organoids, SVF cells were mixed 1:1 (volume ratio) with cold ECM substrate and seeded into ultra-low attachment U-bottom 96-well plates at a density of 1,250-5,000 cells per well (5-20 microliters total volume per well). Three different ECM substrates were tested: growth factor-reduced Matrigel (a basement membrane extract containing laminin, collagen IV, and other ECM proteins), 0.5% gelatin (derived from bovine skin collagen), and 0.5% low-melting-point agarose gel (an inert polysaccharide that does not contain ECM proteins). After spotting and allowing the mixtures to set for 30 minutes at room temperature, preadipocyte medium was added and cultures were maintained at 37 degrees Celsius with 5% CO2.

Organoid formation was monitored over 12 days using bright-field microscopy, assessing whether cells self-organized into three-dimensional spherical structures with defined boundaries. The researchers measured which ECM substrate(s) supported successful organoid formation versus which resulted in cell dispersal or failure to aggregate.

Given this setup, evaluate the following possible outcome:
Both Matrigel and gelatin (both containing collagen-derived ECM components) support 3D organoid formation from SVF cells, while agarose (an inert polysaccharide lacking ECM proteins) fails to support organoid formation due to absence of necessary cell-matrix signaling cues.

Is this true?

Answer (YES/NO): NO